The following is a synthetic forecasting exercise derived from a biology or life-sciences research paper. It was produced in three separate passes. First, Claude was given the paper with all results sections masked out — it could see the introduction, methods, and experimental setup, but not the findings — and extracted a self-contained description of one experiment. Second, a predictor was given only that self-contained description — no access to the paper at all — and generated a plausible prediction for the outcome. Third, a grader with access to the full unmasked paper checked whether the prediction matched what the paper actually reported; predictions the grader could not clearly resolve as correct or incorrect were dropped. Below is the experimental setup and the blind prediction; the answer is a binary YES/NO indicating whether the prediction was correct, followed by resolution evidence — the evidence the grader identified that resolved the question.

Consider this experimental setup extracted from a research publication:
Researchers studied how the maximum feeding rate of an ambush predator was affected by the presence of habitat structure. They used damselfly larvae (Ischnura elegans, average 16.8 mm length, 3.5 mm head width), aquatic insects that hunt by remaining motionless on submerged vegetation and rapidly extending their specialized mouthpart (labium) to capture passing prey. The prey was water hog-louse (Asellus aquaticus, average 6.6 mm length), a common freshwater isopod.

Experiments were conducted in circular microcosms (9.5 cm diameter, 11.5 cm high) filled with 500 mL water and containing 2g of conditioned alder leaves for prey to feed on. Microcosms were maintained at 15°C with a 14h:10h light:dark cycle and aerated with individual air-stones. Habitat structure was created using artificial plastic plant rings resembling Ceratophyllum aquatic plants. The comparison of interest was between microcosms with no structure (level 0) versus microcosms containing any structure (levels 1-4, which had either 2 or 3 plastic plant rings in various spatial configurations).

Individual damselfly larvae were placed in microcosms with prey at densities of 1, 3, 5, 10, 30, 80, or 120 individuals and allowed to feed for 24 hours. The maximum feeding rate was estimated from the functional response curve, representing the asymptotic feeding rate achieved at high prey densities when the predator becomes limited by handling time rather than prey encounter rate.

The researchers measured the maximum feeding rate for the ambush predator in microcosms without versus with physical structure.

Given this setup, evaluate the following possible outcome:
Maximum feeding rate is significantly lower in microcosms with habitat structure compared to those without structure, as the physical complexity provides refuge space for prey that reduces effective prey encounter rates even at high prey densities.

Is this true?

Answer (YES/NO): YES